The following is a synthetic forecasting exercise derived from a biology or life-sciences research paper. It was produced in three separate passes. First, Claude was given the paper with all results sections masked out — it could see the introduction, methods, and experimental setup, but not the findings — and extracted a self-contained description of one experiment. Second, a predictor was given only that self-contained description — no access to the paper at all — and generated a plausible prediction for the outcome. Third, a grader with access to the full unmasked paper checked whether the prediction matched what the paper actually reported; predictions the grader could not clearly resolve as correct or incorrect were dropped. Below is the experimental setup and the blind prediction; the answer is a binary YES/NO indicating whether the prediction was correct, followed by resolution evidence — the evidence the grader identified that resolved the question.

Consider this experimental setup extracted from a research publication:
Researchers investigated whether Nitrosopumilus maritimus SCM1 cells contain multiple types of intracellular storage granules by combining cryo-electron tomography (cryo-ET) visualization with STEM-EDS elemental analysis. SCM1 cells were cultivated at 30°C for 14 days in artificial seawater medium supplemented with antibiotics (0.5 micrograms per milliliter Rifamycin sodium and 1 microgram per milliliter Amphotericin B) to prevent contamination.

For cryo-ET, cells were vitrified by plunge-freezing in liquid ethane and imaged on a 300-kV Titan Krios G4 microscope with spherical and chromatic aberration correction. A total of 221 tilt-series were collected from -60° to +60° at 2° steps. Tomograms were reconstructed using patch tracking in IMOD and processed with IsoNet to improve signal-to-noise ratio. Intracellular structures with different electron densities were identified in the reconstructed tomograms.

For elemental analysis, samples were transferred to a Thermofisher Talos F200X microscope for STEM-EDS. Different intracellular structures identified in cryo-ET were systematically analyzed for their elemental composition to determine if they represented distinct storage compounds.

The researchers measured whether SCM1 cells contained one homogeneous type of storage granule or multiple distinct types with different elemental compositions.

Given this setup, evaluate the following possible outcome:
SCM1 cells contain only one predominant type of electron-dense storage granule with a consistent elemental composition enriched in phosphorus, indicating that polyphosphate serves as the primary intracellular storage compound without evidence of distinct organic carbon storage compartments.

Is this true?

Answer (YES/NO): NO